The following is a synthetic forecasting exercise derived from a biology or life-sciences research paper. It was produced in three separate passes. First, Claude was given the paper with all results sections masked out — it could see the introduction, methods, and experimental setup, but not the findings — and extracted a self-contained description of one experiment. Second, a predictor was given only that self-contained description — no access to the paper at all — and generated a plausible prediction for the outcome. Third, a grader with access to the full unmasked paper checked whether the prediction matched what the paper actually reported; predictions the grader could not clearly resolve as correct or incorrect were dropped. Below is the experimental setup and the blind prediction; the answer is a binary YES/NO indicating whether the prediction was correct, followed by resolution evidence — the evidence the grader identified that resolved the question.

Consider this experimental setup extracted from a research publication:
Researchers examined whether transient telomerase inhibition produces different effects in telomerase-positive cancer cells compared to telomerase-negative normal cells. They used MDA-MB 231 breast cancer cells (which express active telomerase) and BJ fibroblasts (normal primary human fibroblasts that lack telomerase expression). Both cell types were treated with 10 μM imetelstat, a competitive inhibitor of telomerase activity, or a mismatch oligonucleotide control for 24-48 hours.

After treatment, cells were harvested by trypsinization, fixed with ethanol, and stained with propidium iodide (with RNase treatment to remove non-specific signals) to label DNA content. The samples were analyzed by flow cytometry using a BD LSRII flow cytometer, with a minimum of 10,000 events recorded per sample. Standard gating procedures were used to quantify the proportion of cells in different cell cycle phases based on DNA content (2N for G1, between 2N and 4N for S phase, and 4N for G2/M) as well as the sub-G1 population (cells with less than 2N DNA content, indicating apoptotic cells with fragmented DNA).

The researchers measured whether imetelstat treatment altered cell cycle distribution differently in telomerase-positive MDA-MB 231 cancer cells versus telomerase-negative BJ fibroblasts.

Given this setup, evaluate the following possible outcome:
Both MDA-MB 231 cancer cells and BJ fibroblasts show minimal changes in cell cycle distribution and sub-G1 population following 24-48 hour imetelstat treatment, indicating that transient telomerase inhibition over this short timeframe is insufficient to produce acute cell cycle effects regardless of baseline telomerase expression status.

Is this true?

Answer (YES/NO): NO